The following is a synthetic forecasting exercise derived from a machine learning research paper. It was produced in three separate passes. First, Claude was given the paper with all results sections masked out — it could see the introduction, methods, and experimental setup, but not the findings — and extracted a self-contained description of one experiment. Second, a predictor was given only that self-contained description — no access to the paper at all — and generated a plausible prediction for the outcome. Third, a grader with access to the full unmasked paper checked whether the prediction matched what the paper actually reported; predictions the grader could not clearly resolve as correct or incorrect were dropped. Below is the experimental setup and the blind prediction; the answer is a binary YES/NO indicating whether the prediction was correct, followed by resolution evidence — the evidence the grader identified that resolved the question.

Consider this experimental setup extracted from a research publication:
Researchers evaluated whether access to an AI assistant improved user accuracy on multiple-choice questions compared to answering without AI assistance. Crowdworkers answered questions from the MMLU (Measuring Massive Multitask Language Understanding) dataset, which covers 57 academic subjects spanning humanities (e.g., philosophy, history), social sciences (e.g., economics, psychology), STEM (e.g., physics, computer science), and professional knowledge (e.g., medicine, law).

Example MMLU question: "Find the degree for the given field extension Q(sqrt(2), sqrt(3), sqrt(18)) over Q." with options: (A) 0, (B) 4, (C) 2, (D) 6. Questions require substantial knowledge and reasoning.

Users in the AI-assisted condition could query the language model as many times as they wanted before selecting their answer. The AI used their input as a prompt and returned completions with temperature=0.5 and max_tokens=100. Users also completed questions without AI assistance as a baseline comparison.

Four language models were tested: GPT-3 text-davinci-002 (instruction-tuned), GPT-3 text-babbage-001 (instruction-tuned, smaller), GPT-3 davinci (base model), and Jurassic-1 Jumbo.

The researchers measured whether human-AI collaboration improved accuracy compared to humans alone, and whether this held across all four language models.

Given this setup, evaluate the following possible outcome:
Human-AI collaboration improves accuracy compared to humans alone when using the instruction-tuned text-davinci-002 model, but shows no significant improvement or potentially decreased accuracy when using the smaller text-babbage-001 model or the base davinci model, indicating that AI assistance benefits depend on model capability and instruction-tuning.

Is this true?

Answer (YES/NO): NO